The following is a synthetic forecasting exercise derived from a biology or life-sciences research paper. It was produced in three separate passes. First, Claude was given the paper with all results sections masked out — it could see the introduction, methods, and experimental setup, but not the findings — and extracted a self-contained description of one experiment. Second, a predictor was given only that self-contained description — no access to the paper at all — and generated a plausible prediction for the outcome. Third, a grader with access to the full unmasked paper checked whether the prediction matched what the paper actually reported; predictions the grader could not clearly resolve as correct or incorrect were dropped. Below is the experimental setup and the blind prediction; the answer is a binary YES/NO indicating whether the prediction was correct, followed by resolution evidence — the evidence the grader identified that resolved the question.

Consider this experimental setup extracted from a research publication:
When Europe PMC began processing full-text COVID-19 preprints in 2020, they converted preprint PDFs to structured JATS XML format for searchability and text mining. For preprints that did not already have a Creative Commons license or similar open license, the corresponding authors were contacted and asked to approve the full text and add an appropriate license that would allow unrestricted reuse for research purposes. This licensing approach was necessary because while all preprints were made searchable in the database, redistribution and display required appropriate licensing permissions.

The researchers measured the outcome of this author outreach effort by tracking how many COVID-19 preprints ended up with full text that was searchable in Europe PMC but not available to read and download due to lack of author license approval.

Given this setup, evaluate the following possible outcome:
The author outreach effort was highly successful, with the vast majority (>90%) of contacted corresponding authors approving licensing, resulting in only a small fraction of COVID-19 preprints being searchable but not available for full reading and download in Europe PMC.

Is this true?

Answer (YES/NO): NO